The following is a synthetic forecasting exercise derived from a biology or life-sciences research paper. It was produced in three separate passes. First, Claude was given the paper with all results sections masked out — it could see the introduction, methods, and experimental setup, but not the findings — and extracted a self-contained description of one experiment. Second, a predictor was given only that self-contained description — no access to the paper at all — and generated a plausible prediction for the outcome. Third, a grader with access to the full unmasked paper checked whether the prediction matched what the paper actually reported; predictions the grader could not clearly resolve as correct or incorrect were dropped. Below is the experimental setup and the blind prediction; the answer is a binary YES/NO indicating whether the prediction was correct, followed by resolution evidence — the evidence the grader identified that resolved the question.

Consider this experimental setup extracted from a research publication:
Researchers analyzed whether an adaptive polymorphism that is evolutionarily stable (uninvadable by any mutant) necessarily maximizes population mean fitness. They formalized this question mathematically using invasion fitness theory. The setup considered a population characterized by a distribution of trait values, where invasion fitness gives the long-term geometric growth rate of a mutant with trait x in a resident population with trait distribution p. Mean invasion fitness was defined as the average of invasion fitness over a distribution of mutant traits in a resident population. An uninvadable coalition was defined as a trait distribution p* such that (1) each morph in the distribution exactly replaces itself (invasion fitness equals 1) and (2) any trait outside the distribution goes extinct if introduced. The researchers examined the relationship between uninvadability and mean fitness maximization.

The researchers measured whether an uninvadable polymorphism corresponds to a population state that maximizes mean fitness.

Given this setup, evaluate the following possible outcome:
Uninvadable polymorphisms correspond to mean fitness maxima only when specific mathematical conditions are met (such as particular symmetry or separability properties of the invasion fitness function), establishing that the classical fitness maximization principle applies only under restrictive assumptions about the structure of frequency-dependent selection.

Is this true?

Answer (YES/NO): NO